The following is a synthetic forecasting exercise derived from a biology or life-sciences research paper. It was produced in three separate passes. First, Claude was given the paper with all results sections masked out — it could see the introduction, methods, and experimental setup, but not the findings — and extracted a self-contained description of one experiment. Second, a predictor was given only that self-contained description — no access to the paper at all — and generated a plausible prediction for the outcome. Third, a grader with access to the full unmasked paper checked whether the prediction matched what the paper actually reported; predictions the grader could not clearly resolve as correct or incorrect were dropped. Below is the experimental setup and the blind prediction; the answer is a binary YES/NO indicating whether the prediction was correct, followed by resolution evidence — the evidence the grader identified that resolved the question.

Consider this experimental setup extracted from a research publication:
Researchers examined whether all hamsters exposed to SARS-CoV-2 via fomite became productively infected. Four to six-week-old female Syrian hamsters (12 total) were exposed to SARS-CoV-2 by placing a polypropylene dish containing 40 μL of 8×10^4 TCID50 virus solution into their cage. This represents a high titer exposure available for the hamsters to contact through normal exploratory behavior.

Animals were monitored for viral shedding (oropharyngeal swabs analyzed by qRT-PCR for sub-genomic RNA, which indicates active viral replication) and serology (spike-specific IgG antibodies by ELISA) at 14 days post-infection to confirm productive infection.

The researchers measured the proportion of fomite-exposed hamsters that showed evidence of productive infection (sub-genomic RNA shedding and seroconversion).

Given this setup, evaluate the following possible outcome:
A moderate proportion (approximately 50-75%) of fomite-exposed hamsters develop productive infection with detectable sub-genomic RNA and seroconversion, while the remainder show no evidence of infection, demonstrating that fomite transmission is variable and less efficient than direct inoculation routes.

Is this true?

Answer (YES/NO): NO